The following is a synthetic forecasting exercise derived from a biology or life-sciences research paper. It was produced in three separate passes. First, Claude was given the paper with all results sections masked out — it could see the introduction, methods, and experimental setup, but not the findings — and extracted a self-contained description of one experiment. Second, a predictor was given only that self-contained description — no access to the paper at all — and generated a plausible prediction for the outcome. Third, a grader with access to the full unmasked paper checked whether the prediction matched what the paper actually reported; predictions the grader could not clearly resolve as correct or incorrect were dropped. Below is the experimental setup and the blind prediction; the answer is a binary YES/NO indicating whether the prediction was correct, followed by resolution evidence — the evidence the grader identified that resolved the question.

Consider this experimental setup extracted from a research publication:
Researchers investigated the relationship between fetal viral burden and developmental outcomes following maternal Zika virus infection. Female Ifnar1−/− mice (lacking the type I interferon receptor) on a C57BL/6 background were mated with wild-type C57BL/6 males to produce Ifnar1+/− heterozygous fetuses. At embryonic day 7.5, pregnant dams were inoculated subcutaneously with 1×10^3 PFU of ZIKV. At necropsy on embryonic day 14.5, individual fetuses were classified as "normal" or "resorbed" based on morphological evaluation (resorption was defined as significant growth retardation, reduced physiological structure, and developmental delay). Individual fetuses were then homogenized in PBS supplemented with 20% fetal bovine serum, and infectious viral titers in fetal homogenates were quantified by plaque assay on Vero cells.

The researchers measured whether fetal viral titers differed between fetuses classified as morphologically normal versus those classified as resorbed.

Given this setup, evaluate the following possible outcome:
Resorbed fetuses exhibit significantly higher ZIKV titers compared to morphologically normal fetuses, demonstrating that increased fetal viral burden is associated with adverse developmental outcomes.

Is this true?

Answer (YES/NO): NO